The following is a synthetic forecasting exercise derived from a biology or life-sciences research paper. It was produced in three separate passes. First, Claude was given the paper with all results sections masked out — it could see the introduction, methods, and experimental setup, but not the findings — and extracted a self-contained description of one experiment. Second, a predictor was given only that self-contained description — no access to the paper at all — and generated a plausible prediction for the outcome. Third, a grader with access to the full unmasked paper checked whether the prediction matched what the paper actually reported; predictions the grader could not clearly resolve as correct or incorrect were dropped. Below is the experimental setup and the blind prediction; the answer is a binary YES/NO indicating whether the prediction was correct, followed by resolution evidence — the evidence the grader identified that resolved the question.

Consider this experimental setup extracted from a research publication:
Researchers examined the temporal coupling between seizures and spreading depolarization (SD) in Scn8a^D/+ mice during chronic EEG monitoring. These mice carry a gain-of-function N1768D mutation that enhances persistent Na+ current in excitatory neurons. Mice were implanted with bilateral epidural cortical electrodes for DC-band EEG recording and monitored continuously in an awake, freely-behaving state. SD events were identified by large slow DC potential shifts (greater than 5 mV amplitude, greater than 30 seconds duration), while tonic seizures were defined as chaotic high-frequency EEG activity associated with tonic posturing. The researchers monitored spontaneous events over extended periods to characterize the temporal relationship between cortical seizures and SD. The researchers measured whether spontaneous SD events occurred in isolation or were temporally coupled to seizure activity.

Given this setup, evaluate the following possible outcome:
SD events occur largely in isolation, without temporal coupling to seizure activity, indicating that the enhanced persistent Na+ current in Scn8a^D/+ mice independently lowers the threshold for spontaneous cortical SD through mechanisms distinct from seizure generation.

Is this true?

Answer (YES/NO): NO